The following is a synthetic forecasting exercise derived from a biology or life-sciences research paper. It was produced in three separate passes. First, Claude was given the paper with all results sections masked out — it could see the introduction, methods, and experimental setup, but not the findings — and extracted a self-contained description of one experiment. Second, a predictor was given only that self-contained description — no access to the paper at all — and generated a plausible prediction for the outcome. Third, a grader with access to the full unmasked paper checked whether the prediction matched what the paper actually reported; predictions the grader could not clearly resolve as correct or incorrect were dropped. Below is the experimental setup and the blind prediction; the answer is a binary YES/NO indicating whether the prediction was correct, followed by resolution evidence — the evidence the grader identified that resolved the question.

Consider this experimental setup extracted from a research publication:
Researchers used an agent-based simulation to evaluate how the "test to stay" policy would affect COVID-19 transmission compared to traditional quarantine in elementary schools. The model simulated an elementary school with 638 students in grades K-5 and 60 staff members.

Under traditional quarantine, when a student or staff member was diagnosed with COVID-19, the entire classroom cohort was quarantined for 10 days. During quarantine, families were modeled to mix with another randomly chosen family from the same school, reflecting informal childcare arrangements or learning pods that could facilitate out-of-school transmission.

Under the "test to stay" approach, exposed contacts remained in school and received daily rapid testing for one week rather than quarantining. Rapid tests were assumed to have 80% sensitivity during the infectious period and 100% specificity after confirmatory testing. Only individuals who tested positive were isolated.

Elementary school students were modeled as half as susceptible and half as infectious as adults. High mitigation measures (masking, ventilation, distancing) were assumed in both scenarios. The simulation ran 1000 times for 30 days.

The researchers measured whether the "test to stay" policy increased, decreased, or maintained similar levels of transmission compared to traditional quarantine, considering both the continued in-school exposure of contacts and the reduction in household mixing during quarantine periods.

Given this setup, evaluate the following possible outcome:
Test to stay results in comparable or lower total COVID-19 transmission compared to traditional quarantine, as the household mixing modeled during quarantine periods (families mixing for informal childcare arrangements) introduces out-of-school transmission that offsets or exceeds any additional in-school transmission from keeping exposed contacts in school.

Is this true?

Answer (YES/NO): NO